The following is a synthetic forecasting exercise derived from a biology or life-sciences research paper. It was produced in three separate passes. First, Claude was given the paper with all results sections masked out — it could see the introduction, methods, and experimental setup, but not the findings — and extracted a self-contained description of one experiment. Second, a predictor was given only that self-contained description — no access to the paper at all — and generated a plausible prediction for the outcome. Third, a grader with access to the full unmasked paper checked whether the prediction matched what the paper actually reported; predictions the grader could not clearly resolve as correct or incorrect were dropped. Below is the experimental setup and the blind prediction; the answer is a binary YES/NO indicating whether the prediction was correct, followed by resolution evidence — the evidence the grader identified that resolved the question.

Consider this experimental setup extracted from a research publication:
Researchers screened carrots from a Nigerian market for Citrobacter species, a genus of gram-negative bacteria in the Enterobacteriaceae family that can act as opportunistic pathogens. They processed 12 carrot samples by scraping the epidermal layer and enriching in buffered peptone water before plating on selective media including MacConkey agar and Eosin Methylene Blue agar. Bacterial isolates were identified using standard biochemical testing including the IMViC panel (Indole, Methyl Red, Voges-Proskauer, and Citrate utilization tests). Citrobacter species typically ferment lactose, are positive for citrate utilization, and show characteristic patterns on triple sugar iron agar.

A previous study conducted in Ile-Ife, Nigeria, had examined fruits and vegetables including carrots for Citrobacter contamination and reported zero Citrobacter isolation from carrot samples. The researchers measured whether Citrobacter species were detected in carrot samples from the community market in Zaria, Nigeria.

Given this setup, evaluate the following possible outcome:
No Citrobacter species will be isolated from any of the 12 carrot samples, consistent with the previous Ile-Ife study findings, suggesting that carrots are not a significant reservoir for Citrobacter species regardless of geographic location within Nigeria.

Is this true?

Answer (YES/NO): NO